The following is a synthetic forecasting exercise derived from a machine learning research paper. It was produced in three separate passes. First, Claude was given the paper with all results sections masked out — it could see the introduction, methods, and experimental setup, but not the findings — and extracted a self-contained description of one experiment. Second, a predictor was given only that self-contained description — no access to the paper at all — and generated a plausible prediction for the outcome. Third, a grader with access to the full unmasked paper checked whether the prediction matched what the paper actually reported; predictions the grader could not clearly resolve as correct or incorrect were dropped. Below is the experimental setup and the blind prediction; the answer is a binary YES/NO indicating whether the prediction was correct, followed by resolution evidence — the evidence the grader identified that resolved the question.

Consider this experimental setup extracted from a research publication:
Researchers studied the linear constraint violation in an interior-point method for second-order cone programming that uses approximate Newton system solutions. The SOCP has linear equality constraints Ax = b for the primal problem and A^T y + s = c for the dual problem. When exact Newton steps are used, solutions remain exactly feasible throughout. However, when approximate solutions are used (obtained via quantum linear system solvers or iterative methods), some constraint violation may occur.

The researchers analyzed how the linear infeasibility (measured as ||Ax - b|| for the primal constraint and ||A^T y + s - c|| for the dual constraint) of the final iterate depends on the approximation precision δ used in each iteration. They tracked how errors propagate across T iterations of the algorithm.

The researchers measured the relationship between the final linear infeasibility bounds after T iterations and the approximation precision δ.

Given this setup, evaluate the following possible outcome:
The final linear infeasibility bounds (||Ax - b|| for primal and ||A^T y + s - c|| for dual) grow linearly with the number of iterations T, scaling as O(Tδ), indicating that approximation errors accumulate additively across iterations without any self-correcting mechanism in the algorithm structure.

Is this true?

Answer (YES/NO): NO